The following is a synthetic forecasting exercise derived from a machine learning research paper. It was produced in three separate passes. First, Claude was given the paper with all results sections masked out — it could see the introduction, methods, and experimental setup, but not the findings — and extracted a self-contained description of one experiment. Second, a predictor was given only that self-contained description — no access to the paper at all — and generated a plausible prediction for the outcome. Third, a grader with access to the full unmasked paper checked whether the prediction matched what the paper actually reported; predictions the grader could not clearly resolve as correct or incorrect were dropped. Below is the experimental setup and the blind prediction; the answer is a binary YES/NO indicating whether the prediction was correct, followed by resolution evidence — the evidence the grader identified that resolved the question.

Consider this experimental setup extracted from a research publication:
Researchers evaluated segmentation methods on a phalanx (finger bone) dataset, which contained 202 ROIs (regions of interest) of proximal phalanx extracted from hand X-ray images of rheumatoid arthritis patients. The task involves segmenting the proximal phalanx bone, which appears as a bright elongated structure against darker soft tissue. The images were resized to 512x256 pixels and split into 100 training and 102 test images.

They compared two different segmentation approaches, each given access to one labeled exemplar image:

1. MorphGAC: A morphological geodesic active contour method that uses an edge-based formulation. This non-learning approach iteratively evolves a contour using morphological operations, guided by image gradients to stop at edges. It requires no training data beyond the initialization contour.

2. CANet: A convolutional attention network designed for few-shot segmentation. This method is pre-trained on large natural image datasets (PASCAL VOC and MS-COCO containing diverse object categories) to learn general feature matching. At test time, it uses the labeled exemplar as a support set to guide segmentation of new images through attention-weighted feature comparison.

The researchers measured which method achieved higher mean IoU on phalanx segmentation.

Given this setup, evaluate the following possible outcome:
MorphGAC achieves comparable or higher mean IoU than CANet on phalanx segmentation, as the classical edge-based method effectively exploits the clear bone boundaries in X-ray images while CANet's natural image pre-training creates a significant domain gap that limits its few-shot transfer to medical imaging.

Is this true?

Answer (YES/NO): YES